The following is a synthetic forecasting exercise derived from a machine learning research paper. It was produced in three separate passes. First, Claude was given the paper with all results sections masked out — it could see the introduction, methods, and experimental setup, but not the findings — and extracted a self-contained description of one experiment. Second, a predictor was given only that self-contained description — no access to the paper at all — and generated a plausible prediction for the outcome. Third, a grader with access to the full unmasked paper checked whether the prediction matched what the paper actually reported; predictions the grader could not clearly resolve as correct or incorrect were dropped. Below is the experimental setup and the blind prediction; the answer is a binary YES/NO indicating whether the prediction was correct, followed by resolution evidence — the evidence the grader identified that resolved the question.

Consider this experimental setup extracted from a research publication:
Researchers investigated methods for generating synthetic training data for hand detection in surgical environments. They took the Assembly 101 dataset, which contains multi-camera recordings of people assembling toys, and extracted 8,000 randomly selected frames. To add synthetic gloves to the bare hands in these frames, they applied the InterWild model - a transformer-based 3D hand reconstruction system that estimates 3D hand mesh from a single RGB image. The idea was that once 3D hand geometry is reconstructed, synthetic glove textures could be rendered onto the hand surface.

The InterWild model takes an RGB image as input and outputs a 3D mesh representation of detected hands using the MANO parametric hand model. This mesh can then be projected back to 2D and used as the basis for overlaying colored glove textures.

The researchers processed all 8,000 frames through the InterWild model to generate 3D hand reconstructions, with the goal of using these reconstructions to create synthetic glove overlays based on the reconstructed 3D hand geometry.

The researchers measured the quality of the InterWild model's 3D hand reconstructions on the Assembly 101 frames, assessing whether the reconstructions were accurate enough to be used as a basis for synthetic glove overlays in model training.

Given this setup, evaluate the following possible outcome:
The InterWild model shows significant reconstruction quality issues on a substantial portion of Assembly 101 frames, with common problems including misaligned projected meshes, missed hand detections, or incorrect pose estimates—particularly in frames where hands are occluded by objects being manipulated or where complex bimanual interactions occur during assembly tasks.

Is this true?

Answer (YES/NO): YES